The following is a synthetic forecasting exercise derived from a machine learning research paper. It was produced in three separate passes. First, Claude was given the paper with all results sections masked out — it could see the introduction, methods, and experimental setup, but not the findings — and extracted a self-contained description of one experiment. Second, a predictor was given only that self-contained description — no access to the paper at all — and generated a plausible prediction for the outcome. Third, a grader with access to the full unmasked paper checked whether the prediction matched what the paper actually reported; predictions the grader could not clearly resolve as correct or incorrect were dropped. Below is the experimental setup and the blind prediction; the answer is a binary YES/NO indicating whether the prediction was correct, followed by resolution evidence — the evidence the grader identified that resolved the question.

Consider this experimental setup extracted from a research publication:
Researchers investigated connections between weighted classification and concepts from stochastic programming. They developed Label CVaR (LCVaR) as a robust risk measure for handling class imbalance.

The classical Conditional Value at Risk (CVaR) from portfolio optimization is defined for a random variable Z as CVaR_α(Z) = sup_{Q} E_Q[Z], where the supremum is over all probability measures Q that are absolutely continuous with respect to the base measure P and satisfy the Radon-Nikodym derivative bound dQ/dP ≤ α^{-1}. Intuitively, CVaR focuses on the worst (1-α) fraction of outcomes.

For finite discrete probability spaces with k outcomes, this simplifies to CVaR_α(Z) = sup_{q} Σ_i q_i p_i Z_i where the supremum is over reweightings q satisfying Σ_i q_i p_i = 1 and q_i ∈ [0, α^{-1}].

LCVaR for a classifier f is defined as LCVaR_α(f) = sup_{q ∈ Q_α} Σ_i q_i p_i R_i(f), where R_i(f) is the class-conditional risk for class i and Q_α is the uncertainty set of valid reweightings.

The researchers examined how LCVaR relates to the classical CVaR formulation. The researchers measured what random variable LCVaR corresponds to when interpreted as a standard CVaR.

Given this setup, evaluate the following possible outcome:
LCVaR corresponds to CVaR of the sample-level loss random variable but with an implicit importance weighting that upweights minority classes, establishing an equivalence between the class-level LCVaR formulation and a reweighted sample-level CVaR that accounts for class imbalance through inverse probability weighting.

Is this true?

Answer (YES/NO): NO